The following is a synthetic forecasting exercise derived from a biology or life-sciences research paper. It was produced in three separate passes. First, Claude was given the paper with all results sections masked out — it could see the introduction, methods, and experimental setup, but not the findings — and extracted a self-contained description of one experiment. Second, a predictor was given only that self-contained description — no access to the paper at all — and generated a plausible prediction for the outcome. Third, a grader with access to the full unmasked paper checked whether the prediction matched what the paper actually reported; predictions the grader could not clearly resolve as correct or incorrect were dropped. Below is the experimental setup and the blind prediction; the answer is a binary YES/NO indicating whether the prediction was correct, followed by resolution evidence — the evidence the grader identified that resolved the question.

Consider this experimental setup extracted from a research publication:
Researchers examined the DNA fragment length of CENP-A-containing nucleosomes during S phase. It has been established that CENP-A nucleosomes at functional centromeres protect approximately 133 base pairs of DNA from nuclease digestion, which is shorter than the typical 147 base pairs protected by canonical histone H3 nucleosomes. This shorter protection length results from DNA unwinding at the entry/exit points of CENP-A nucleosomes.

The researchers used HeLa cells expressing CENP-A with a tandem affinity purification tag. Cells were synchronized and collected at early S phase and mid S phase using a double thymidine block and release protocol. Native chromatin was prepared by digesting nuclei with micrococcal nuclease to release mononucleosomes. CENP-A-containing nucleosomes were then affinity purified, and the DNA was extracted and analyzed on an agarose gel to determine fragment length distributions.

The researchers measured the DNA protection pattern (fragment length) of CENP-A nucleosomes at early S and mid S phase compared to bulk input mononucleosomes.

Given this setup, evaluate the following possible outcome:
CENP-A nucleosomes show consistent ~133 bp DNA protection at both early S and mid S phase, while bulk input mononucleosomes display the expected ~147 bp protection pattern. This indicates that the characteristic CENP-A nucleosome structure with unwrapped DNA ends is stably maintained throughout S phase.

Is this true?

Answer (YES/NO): YES